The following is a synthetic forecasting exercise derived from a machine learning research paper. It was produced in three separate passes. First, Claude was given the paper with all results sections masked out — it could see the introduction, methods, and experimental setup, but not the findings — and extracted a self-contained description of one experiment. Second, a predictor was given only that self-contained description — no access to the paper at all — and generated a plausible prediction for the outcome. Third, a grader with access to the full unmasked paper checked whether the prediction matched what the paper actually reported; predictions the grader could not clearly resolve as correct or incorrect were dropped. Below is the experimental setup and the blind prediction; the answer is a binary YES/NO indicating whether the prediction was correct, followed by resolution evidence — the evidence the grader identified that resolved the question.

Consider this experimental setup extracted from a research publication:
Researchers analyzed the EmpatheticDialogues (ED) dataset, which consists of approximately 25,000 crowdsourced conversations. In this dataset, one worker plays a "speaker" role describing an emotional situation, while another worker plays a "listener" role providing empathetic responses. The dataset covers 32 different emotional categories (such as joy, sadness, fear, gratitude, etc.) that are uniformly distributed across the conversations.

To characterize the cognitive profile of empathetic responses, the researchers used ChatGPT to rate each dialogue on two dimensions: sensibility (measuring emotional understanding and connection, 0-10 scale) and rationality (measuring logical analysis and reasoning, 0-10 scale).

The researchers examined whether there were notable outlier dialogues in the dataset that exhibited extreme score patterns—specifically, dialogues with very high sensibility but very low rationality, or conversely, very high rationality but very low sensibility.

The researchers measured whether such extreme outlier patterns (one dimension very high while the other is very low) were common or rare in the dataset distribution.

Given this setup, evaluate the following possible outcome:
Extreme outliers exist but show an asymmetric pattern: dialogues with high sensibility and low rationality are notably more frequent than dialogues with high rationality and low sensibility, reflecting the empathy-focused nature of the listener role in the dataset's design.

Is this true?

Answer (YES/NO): YES